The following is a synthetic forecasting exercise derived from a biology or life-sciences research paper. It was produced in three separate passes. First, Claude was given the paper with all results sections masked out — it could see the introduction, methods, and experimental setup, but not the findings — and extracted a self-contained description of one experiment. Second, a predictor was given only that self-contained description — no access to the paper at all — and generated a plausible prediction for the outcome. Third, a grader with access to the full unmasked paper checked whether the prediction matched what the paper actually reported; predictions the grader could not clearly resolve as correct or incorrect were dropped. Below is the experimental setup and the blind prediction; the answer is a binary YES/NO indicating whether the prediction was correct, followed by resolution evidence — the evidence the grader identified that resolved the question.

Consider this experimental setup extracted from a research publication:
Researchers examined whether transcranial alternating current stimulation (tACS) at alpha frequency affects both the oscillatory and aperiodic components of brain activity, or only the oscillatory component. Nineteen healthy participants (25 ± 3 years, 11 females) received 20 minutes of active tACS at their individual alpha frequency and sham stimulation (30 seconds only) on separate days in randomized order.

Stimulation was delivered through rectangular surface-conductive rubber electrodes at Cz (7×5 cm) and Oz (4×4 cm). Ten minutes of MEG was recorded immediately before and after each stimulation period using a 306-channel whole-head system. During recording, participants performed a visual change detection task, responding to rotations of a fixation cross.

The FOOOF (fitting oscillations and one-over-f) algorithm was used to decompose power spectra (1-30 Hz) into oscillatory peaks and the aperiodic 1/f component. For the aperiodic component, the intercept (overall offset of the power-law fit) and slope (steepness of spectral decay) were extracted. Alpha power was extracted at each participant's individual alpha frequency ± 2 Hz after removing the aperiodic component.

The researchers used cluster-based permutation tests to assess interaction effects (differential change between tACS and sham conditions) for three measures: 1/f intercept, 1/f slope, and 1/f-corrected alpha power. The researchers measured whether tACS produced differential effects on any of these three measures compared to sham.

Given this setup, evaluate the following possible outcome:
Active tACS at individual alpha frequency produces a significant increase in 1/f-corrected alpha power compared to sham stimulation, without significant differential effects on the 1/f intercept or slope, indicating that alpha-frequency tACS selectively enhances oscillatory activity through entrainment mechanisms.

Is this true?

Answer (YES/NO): YES